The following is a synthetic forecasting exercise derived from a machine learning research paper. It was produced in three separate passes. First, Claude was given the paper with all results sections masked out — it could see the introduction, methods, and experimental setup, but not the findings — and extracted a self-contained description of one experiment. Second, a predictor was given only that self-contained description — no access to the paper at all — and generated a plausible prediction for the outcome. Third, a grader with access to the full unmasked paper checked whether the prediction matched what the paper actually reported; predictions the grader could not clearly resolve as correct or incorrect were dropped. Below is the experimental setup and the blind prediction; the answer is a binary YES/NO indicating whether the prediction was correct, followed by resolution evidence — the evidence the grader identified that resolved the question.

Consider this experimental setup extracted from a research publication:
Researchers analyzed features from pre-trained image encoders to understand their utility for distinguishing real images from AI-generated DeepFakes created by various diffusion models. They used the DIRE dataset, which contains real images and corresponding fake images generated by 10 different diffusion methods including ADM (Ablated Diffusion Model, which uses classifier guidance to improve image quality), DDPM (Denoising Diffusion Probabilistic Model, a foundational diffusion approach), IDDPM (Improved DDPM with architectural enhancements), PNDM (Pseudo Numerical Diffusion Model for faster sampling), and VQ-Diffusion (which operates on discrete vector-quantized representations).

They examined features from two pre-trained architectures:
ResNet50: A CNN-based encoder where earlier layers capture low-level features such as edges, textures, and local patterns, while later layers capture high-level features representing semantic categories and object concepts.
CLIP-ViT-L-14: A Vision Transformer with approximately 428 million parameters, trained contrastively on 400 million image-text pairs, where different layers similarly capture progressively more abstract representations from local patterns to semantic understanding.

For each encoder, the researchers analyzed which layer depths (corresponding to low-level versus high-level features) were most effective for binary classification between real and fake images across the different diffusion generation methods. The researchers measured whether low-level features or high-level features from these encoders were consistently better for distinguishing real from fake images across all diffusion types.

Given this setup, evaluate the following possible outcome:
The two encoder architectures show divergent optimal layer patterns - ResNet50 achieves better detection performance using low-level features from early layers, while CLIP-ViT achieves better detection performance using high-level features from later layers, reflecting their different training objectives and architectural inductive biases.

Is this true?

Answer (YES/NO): YES